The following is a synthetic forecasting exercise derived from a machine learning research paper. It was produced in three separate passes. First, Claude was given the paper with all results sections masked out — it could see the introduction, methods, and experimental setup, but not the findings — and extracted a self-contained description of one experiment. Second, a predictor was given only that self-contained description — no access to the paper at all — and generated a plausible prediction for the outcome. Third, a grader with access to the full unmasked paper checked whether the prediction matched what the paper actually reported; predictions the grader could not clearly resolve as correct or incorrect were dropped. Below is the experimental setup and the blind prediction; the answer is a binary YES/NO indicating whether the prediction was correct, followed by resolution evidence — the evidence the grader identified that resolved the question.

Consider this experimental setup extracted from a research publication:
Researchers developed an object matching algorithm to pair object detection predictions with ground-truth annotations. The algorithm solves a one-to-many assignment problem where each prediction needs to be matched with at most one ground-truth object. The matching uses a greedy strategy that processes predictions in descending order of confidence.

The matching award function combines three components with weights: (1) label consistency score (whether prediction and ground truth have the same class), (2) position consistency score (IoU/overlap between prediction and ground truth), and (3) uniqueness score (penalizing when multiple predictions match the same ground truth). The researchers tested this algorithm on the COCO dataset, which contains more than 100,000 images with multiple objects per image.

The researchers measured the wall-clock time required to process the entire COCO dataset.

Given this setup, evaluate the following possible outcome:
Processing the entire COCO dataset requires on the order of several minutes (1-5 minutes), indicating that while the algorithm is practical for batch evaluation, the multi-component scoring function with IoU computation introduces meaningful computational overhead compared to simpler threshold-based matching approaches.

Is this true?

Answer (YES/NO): YES